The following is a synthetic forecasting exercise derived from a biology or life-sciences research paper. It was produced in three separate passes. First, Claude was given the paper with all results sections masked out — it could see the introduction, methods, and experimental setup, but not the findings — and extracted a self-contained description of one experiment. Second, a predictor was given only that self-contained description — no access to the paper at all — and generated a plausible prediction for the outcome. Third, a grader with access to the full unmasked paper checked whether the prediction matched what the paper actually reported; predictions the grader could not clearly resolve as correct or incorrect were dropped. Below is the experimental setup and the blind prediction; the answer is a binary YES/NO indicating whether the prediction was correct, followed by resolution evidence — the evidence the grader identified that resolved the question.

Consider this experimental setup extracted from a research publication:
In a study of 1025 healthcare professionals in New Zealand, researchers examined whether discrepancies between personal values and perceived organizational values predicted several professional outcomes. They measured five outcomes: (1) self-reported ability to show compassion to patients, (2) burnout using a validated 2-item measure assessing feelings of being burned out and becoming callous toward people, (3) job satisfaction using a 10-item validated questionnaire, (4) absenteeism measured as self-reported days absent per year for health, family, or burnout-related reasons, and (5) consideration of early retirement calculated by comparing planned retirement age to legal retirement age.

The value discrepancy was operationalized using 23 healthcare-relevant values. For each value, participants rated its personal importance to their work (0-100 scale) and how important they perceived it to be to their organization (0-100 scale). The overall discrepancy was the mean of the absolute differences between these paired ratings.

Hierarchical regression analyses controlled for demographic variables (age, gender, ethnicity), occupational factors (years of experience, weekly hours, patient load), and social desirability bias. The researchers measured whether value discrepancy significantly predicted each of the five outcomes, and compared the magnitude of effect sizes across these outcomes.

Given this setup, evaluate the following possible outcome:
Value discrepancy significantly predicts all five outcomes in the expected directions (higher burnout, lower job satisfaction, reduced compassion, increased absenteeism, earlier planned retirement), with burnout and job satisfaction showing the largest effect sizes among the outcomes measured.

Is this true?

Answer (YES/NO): YES